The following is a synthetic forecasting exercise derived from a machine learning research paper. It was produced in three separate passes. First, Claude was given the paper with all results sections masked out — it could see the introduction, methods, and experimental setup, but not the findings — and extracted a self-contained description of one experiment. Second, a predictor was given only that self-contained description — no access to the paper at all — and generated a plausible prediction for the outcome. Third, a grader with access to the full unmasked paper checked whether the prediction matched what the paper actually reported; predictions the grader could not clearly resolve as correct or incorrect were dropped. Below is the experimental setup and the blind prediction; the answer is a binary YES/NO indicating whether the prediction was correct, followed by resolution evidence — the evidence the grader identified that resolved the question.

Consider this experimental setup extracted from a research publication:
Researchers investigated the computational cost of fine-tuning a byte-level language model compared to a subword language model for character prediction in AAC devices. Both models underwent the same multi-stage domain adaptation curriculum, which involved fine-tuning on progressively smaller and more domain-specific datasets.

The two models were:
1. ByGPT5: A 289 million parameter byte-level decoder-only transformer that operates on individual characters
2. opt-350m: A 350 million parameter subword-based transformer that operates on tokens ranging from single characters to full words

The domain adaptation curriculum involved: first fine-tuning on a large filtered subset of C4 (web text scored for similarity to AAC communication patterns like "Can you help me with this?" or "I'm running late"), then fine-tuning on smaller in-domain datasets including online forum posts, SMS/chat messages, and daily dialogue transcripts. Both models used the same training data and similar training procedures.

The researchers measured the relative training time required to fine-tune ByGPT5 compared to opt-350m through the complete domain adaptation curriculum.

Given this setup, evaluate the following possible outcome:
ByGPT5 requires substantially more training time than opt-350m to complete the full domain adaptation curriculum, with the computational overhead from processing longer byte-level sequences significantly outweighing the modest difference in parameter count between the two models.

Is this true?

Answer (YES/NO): YES